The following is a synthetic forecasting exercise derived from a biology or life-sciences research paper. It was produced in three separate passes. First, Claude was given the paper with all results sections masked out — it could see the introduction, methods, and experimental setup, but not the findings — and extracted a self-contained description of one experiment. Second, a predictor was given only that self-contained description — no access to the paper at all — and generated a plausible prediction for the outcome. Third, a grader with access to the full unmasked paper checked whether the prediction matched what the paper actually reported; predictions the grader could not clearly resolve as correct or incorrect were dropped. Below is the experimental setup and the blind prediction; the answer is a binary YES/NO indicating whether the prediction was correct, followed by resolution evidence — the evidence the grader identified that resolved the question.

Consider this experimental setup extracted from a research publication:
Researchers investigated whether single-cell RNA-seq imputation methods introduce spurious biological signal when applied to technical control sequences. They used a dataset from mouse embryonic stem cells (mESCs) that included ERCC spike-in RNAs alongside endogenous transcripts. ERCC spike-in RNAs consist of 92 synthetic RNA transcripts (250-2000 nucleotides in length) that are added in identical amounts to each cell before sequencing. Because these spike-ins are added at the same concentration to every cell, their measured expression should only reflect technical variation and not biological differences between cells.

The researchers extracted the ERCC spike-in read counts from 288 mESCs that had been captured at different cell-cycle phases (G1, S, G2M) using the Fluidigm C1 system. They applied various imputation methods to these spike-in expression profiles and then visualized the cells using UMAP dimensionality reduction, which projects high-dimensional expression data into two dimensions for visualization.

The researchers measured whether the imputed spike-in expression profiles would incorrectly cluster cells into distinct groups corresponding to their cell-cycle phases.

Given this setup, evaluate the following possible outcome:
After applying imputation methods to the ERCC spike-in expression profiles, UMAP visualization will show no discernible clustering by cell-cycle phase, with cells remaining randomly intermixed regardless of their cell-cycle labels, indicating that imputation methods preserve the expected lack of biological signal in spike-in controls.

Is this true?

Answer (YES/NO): NO